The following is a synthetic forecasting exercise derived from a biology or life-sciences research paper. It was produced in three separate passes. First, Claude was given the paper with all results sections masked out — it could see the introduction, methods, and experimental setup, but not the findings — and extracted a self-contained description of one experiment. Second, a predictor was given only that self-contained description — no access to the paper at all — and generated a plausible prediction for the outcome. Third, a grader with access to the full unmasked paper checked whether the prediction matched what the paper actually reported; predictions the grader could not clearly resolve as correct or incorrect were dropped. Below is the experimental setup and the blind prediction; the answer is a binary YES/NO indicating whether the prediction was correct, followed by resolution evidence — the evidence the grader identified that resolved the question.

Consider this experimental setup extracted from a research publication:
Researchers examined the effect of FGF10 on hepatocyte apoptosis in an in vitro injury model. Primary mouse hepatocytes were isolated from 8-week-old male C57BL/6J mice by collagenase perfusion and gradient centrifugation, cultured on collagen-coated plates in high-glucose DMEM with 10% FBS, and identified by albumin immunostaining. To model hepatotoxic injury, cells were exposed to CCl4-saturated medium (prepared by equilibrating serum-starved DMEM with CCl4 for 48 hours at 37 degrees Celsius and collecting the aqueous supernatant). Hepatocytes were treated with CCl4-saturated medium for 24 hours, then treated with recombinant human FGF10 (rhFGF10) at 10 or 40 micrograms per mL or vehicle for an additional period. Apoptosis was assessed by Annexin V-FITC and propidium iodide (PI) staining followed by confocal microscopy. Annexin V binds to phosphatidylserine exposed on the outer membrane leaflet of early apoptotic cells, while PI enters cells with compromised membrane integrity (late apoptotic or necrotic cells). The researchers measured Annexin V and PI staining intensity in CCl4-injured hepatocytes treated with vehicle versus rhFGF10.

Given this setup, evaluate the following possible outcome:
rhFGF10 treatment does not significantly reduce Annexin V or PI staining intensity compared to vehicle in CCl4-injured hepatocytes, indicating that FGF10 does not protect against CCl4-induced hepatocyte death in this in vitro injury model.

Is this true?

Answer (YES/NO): NO